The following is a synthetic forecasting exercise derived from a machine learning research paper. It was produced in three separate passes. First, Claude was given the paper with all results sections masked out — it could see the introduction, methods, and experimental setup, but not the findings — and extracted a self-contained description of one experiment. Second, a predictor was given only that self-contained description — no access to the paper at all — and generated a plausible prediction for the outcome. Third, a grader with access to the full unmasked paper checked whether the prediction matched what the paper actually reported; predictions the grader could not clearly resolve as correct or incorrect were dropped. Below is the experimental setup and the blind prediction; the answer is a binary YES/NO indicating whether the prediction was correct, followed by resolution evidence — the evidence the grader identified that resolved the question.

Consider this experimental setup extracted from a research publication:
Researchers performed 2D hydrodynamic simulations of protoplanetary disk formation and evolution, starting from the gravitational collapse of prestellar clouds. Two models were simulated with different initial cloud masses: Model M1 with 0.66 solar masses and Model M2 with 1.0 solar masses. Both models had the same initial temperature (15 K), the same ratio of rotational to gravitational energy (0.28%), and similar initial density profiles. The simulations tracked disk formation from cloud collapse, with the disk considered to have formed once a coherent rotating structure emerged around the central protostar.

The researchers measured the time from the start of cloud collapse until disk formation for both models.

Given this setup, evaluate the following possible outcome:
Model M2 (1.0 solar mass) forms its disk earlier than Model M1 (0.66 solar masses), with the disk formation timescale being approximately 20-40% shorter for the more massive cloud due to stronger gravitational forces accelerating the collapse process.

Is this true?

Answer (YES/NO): NO